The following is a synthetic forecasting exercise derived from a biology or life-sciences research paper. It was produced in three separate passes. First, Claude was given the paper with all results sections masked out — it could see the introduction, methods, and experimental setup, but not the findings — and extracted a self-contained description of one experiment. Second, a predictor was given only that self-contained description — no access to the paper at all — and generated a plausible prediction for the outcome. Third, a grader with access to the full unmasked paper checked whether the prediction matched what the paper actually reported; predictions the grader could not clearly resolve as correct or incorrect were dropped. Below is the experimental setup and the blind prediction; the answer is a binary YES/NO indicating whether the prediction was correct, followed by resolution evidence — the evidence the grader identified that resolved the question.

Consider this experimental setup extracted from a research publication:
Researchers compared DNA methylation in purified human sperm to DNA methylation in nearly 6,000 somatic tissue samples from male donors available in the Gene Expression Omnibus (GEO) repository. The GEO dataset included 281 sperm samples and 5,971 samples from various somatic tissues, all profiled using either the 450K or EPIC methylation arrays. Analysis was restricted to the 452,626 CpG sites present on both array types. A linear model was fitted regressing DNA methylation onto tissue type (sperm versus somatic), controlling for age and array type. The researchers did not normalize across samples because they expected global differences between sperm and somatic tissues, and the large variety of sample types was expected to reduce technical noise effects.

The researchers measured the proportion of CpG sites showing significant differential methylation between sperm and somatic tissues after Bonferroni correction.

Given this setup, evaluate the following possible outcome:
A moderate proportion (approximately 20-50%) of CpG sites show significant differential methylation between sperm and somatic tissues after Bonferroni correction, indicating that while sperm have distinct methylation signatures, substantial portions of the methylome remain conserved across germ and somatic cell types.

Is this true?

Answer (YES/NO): YES